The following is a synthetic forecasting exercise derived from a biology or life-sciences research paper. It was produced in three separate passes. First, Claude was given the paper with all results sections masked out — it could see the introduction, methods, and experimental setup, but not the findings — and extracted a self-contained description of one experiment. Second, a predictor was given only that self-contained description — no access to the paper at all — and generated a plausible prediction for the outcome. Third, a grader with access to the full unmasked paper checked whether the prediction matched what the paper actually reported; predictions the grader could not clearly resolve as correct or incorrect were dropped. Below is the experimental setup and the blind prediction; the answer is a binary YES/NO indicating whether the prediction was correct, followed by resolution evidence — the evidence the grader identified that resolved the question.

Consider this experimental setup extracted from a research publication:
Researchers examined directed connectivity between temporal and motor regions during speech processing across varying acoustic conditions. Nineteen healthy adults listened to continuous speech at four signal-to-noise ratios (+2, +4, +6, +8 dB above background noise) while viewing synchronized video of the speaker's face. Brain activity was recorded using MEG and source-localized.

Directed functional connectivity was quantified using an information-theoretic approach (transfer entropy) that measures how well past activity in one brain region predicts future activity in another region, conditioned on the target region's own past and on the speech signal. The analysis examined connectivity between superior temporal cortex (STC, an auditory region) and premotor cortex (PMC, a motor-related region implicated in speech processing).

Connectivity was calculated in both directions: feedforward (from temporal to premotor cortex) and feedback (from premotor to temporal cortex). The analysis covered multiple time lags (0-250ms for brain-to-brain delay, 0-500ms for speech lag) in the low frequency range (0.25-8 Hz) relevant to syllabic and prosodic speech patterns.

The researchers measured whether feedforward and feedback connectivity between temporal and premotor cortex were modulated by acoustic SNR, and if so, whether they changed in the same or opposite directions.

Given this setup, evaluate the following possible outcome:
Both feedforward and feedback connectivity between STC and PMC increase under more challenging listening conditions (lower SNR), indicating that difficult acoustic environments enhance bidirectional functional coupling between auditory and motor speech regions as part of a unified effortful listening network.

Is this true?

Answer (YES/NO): NO